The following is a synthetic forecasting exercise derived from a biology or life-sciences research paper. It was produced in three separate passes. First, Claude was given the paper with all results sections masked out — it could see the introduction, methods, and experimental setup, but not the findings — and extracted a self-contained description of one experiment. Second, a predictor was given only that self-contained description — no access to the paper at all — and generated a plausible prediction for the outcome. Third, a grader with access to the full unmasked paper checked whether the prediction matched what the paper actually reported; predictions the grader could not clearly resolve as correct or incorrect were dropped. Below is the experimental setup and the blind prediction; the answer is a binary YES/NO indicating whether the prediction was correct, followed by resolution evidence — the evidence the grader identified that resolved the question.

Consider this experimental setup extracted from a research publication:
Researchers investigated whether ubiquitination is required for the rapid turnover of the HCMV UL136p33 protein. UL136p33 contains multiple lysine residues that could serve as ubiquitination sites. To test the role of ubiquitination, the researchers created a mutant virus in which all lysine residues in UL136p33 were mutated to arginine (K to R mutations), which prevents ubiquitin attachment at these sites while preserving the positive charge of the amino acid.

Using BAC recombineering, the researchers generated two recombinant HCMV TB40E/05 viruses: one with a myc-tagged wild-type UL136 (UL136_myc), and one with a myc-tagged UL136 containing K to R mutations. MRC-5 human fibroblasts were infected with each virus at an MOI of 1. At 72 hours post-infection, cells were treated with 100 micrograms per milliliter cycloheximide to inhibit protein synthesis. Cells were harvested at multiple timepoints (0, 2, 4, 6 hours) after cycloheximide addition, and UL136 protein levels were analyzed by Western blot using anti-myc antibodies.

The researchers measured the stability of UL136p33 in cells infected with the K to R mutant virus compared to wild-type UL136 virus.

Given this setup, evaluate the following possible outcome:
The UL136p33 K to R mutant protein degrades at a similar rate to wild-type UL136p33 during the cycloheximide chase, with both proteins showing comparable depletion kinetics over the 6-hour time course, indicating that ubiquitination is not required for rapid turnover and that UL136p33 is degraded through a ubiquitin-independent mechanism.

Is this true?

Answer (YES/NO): NO